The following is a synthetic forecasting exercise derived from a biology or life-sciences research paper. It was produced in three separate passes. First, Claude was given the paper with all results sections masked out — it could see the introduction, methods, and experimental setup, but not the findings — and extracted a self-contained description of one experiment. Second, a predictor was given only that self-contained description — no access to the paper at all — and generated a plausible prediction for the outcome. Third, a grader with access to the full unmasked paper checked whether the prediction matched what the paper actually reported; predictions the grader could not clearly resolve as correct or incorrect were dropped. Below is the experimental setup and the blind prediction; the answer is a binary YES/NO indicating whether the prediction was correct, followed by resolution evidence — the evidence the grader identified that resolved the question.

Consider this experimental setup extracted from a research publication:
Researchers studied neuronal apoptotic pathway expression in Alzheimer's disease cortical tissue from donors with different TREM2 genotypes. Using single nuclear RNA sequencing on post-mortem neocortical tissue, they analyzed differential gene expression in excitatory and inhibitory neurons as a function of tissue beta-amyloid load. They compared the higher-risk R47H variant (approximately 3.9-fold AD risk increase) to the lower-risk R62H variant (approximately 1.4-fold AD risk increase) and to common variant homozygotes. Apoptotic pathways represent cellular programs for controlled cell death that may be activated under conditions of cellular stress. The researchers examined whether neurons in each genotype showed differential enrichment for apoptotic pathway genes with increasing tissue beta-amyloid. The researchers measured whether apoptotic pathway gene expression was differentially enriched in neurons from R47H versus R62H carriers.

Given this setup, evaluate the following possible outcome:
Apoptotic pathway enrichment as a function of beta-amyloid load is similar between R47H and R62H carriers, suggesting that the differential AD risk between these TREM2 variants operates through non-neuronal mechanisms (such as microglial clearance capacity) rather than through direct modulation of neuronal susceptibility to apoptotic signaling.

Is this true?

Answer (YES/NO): NO